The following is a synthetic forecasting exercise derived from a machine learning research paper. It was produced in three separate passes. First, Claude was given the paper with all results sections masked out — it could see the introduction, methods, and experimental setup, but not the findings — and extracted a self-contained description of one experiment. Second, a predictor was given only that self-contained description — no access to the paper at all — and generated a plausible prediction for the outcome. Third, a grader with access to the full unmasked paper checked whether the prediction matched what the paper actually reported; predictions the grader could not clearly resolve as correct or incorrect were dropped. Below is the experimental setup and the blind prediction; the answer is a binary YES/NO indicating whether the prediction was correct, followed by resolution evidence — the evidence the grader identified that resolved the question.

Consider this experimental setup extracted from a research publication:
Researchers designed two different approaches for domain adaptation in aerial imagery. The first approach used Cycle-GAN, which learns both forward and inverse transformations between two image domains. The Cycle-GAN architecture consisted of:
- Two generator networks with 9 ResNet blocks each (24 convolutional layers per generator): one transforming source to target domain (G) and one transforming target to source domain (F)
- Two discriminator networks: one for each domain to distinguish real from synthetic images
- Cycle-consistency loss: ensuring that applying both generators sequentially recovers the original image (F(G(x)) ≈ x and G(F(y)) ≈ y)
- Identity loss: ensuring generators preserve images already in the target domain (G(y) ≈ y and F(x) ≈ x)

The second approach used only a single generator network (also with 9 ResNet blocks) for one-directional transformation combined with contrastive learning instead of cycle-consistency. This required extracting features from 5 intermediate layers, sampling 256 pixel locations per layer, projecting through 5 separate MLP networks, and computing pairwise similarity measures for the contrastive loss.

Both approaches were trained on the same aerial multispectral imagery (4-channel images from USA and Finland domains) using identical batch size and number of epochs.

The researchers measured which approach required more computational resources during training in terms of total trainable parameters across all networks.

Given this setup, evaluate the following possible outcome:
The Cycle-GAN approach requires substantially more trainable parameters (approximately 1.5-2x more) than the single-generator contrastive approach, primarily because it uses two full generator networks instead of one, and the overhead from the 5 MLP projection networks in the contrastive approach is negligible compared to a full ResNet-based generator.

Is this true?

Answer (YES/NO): YES